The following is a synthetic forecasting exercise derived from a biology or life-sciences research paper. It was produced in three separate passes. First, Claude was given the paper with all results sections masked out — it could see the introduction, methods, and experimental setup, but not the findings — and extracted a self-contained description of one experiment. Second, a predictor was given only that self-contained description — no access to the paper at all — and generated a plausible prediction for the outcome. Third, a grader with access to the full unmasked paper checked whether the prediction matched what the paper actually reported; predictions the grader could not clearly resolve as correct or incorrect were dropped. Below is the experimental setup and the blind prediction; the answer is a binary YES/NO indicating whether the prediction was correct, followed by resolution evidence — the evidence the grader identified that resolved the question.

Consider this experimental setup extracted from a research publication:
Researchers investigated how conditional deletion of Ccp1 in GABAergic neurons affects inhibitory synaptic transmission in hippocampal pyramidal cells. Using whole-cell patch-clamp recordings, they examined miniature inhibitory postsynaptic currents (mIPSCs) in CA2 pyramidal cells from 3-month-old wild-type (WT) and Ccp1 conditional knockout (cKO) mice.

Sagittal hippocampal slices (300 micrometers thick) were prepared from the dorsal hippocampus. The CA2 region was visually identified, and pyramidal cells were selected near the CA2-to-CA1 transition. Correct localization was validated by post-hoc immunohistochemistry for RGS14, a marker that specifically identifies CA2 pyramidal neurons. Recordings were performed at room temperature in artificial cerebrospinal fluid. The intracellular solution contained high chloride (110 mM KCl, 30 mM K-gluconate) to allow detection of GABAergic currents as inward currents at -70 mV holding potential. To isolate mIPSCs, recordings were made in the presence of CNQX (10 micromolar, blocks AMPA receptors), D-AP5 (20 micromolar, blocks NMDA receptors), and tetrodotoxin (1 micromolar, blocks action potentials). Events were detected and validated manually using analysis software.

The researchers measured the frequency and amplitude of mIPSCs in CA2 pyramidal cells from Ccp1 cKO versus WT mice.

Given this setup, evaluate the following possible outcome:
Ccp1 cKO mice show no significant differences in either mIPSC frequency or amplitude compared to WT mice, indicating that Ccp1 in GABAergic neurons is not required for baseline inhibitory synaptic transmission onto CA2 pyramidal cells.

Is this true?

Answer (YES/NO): NO